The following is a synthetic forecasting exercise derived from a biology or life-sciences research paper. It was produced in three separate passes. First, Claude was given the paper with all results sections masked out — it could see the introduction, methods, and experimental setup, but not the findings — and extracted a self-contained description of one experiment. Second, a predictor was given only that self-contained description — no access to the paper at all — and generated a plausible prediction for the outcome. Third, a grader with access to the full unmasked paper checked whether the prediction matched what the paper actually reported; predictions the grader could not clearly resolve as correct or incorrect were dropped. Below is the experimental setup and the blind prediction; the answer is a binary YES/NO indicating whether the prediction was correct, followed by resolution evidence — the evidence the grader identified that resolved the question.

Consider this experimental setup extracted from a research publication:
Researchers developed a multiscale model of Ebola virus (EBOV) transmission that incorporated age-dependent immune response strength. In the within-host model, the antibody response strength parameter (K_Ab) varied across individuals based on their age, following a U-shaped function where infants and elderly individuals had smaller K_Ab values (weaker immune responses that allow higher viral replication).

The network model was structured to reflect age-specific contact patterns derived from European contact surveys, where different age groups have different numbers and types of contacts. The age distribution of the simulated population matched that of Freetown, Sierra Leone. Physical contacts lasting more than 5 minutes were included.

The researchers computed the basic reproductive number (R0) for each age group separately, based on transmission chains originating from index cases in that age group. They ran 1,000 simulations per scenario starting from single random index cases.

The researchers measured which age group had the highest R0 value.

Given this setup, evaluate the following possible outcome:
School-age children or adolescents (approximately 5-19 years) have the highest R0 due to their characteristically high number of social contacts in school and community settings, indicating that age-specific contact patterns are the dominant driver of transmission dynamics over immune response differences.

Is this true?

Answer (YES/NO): YES